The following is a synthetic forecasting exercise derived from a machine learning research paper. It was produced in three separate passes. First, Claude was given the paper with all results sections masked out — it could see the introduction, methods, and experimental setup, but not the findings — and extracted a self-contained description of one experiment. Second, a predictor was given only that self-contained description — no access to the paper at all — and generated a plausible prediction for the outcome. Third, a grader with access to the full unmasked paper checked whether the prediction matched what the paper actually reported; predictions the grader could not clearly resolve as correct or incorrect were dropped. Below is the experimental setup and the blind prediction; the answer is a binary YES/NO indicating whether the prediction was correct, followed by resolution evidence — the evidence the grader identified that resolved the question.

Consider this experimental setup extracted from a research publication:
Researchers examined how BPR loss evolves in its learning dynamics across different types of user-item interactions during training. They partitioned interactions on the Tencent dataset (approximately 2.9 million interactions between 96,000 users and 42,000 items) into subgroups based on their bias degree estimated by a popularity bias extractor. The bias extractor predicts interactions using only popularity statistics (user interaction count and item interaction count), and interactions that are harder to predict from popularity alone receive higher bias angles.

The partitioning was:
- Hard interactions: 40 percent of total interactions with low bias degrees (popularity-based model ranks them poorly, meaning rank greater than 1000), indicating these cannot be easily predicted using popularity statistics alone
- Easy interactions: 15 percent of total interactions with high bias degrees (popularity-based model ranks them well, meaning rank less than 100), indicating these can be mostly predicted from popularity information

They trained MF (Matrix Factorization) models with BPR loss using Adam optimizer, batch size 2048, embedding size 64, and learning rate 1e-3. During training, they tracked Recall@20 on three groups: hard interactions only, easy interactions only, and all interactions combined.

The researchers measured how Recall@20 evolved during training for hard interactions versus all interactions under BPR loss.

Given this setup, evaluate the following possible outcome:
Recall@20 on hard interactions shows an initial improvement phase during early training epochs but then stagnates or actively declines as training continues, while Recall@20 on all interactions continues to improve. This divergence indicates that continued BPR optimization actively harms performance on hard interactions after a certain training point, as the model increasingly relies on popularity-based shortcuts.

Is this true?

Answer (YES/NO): NO